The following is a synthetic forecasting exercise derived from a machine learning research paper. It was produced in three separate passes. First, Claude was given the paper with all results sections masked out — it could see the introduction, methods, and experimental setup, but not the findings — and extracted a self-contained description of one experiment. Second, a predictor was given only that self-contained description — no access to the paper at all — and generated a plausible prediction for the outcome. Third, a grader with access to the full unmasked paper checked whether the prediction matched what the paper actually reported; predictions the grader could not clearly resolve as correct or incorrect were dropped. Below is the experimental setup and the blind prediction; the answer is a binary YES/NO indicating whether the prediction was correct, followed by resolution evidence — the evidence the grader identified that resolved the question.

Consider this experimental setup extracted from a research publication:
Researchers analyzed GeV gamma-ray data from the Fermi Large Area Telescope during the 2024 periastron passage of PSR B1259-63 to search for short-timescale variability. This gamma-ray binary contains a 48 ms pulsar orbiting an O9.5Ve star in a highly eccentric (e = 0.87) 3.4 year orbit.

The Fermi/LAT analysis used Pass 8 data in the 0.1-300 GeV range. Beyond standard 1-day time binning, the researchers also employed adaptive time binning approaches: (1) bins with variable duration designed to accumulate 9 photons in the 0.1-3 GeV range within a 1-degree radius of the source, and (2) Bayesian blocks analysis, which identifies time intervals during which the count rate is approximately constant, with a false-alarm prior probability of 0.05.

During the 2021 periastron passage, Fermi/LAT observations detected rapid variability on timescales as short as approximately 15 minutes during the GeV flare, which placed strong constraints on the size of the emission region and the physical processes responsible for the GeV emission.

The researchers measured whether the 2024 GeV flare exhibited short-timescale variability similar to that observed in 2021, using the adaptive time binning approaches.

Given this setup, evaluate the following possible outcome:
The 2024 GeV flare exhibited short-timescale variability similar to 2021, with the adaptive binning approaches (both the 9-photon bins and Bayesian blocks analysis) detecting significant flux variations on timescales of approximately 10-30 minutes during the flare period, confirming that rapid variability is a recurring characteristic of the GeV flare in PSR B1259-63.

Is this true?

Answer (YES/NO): NO